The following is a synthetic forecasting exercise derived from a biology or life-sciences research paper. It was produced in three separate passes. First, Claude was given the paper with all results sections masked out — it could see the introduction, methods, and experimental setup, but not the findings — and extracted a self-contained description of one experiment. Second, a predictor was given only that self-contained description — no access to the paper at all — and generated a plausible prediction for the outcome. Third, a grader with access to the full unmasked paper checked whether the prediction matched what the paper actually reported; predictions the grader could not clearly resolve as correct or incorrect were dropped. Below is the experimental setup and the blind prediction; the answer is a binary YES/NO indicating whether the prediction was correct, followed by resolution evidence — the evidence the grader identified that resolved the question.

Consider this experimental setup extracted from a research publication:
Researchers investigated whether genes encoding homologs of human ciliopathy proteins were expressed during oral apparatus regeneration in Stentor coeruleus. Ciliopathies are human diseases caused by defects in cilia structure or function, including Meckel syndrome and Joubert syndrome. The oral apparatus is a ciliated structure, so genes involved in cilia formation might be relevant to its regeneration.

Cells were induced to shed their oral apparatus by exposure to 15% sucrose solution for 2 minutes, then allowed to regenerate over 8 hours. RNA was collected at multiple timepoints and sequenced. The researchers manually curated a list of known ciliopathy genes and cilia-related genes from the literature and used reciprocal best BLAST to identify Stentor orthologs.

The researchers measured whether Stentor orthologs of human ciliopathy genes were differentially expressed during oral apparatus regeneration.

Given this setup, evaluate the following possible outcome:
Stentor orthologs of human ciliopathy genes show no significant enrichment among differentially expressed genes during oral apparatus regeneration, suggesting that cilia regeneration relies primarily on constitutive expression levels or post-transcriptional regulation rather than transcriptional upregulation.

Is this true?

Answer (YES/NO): NO